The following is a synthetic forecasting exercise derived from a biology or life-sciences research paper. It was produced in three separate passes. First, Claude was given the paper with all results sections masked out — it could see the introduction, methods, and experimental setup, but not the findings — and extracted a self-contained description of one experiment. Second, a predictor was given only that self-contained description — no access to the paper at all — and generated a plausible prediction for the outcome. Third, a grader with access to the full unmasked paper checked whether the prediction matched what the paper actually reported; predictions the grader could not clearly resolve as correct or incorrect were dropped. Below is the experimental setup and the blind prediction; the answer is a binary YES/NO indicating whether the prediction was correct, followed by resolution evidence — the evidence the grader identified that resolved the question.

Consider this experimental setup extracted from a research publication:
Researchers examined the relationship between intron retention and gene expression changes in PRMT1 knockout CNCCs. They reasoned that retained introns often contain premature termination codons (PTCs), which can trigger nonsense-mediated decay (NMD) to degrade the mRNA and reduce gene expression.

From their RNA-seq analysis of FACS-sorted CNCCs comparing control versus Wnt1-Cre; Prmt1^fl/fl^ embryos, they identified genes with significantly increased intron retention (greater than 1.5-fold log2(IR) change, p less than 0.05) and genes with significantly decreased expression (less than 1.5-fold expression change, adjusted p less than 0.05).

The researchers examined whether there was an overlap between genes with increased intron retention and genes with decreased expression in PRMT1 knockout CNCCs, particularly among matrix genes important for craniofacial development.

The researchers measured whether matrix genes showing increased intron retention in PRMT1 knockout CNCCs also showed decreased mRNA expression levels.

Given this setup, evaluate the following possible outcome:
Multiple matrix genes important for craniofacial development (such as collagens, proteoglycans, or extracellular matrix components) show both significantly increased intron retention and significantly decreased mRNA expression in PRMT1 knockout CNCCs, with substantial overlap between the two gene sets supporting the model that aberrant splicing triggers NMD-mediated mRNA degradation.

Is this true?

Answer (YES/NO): YES